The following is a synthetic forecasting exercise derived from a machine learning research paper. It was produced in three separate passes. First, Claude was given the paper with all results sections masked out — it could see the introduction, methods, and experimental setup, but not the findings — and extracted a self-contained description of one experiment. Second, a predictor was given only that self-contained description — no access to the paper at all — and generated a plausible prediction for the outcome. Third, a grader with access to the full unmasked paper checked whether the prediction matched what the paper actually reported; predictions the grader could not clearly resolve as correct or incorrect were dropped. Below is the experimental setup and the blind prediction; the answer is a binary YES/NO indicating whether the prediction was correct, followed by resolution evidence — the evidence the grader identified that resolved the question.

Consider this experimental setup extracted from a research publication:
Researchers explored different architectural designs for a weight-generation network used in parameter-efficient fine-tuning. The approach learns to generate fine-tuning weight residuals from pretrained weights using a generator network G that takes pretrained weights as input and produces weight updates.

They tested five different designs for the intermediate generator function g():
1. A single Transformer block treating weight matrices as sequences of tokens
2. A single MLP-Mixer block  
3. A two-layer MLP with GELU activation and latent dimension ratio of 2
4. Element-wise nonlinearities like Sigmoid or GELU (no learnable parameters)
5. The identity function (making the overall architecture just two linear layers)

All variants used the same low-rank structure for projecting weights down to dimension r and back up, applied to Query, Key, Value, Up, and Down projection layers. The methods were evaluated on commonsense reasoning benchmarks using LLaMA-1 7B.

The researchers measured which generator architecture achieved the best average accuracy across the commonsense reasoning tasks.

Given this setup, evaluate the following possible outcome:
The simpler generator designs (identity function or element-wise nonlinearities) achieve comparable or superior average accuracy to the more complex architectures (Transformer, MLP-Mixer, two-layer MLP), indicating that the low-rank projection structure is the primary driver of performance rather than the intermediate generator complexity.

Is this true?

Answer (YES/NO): NO